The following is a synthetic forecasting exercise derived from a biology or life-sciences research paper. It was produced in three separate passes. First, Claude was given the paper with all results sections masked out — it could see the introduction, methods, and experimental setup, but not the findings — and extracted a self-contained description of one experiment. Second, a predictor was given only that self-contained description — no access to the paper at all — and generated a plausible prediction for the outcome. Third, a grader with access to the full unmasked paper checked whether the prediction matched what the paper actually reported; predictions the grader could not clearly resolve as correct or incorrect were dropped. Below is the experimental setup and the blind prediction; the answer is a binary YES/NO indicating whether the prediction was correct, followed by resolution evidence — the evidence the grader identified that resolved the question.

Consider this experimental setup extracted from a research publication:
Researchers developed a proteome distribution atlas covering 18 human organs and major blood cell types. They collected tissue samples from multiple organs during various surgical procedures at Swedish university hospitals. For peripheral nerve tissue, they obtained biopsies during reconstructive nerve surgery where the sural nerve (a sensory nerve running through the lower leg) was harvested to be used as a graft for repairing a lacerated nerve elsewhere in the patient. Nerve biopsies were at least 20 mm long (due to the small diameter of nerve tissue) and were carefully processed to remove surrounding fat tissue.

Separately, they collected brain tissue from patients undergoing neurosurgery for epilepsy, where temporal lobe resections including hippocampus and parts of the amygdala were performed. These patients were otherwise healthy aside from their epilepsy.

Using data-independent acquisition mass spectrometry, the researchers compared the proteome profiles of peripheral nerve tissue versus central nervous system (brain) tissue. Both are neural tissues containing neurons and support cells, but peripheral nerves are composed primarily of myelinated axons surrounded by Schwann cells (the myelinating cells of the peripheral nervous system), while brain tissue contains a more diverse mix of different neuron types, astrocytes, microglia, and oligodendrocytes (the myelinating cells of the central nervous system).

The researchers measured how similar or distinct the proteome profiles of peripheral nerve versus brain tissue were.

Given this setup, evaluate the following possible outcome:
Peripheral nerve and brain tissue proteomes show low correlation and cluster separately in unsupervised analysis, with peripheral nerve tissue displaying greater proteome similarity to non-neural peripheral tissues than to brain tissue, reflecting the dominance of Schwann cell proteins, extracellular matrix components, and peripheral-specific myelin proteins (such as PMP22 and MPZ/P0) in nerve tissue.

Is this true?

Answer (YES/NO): NO